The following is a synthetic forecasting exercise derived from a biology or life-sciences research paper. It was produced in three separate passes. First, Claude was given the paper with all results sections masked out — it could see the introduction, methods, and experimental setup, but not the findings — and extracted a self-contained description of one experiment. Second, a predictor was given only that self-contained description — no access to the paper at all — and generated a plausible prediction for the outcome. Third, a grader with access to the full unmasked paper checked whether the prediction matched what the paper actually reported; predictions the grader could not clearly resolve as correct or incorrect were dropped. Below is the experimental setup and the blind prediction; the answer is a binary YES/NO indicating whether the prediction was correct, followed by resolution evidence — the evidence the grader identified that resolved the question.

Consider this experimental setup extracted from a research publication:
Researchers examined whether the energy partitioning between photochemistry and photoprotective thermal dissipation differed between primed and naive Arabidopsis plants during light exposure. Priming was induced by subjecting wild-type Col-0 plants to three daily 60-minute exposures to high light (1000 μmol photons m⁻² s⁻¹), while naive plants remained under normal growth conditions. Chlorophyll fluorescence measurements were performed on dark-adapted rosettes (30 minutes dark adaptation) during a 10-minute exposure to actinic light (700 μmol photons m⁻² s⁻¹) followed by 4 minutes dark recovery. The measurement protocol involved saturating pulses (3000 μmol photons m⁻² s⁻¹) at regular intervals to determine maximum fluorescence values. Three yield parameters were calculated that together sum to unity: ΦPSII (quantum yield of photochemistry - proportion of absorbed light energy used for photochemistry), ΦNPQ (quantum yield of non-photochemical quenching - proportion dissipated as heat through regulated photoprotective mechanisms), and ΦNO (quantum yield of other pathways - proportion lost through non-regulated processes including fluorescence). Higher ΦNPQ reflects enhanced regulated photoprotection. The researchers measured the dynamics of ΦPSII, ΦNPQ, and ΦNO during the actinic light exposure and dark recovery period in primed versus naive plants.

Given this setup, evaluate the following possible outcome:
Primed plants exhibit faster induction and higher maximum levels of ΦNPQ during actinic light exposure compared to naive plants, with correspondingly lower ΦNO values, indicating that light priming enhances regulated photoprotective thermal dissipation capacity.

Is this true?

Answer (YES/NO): YES